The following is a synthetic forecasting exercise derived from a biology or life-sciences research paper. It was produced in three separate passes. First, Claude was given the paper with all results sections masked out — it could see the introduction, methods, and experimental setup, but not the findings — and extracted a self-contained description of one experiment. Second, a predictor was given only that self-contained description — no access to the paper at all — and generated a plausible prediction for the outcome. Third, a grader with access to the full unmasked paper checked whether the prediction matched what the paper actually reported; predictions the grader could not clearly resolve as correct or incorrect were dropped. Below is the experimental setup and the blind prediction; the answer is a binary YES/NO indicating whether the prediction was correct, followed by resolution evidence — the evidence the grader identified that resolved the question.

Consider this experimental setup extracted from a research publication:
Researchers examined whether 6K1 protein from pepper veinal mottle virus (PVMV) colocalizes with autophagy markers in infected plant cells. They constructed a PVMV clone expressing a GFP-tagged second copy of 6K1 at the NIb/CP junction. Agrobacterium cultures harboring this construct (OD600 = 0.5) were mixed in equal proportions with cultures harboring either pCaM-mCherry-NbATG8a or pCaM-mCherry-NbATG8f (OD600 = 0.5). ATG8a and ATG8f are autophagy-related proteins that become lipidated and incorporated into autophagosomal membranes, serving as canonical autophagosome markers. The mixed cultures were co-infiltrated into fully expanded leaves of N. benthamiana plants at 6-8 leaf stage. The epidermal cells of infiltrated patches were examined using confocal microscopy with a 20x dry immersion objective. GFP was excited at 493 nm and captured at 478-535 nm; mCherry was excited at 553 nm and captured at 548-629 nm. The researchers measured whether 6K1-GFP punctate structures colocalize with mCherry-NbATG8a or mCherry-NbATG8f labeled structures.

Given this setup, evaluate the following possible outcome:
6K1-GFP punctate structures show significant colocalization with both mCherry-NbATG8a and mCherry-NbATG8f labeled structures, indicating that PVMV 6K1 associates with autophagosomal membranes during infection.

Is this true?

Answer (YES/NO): YES